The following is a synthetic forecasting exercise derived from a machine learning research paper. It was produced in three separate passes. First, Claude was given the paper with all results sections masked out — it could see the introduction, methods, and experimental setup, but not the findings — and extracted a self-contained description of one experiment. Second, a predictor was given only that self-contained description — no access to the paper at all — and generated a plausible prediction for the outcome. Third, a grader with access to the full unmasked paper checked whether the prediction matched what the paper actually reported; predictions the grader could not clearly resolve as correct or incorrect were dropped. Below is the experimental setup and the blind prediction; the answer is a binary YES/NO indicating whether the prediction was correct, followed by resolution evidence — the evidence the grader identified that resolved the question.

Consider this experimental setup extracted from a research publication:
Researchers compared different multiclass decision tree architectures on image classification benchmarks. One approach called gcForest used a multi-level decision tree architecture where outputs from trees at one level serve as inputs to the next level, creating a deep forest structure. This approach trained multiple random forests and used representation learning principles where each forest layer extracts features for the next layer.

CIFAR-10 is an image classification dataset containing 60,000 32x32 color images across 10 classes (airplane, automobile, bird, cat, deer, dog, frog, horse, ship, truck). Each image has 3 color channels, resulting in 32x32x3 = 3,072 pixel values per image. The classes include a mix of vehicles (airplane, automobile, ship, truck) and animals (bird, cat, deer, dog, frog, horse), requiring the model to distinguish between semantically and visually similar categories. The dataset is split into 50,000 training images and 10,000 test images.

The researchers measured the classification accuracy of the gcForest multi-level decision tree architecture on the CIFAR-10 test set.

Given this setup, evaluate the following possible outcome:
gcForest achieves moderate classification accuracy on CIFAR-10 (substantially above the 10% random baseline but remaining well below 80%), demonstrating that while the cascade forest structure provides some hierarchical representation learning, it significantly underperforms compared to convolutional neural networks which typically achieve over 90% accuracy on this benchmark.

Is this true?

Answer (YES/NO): YES